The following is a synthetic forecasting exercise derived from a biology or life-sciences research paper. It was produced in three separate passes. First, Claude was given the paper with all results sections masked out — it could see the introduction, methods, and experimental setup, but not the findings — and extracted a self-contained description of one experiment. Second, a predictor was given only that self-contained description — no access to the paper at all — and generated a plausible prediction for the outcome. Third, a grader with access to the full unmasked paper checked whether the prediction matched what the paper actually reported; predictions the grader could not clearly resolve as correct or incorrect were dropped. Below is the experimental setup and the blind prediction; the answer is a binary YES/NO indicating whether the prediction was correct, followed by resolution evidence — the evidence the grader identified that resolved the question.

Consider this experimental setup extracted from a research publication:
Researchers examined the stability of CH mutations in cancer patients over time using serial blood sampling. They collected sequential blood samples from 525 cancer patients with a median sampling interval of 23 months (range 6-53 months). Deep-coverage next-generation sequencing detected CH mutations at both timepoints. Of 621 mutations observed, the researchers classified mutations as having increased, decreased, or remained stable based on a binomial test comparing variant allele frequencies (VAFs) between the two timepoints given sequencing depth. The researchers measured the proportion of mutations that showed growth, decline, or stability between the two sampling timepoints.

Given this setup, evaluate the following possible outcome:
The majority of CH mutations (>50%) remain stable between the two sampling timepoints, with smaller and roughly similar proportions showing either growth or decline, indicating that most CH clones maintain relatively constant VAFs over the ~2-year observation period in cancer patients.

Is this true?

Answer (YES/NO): NO